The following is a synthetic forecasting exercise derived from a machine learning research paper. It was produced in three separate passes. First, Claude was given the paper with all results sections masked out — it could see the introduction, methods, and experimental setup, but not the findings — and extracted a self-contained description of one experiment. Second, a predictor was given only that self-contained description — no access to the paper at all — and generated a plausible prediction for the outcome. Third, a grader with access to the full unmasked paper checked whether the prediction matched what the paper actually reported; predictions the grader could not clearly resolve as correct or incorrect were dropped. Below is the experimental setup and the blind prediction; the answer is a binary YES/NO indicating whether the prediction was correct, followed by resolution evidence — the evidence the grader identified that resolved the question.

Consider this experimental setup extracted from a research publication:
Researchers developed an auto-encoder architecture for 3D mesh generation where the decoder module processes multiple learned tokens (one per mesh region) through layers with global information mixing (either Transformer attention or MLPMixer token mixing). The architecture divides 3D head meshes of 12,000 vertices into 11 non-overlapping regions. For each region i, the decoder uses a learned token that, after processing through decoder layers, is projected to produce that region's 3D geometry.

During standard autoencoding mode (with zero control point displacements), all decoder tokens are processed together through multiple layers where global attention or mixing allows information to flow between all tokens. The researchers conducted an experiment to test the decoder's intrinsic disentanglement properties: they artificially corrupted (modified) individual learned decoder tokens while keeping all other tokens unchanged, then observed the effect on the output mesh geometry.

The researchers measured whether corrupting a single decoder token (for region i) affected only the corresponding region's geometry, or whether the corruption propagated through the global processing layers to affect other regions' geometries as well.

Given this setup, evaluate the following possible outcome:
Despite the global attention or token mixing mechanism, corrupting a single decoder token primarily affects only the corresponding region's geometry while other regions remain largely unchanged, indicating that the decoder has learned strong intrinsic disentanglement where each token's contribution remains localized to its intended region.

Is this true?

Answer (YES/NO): YES